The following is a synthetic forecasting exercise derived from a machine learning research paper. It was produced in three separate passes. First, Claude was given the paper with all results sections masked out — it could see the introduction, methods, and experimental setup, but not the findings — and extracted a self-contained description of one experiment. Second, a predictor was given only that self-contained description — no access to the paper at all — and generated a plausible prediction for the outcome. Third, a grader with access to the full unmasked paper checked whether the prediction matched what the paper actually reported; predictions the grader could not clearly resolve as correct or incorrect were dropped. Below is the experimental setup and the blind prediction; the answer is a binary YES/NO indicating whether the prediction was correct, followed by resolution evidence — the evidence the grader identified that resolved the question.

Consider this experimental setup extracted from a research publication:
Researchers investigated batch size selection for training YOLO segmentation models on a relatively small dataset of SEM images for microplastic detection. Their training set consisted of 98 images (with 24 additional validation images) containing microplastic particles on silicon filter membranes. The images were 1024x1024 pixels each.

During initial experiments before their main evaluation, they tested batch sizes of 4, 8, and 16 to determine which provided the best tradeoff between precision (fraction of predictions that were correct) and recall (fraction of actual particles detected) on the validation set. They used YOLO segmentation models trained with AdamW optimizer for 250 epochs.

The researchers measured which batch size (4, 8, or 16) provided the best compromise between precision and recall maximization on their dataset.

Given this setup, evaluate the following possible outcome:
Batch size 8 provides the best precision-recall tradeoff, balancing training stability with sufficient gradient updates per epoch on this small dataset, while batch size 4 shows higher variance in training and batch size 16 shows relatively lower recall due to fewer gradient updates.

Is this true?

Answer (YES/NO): NO